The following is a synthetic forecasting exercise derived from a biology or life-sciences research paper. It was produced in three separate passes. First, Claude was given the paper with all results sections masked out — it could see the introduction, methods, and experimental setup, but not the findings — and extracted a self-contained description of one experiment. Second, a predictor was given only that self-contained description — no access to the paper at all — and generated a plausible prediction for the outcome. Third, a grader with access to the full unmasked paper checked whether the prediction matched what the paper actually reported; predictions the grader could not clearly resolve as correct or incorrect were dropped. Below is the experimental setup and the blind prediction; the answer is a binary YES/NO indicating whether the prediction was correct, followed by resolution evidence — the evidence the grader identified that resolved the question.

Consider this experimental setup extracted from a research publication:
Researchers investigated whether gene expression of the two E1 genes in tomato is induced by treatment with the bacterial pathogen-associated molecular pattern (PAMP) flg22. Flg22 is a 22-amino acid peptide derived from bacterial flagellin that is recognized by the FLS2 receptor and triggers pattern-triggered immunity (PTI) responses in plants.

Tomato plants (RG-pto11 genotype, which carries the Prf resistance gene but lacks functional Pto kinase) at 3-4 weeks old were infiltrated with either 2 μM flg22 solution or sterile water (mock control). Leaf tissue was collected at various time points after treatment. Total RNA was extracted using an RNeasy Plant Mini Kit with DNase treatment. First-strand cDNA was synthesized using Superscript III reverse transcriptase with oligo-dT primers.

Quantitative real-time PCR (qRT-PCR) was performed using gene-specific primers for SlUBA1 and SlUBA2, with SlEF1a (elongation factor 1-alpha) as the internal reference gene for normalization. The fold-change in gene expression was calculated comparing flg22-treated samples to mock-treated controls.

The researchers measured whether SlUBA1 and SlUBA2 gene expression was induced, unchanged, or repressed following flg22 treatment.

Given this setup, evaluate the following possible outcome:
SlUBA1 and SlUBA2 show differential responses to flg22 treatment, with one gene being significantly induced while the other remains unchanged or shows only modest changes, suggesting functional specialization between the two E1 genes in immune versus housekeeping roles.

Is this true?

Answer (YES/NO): NO